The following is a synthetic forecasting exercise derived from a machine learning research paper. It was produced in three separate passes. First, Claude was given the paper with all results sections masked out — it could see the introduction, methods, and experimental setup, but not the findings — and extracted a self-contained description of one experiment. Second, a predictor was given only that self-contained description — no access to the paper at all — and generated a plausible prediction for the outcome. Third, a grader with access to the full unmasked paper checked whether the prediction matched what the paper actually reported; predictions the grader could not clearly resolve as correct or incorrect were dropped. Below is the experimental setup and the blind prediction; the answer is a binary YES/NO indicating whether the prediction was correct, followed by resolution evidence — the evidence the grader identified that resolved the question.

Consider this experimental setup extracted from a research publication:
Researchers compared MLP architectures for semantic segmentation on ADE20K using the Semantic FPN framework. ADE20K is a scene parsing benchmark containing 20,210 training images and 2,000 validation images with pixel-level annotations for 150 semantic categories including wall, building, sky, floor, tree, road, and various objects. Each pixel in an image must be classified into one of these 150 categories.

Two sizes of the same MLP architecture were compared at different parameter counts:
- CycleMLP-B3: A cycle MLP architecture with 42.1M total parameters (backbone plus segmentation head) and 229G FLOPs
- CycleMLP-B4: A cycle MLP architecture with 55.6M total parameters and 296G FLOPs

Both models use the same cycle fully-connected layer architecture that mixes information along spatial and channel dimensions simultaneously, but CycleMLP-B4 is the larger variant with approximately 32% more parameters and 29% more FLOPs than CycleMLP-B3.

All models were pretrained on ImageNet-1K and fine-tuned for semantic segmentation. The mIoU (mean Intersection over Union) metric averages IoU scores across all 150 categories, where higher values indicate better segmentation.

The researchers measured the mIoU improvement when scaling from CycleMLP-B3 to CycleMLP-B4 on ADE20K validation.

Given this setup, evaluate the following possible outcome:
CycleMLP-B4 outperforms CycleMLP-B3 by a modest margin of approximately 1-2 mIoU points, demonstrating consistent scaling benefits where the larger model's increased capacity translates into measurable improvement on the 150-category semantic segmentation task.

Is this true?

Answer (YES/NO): NO